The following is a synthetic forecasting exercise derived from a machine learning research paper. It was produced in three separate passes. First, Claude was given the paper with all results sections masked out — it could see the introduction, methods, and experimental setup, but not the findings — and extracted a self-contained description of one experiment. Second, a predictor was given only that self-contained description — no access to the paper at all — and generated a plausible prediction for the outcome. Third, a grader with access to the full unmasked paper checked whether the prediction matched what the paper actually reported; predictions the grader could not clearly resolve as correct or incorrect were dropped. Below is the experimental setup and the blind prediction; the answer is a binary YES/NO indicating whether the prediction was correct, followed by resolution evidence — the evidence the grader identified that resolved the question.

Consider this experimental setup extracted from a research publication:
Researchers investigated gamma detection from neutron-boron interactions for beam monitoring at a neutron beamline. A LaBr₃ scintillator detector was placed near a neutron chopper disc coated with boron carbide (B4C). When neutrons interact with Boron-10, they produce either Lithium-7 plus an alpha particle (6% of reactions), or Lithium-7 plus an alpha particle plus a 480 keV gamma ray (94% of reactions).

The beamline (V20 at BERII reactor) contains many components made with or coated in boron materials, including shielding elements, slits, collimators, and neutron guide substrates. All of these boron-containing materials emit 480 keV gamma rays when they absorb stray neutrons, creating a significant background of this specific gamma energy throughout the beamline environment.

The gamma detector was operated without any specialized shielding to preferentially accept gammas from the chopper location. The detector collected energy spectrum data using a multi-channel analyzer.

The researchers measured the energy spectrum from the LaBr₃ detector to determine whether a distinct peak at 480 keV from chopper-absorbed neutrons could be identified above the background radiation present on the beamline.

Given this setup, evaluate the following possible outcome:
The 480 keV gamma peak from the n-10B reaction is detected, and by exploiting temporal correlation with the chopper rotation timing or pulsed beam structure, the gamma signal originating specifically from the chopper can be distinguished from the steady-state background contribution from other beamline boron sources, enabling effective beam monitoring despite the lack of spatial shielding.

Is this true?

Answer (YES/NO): YES